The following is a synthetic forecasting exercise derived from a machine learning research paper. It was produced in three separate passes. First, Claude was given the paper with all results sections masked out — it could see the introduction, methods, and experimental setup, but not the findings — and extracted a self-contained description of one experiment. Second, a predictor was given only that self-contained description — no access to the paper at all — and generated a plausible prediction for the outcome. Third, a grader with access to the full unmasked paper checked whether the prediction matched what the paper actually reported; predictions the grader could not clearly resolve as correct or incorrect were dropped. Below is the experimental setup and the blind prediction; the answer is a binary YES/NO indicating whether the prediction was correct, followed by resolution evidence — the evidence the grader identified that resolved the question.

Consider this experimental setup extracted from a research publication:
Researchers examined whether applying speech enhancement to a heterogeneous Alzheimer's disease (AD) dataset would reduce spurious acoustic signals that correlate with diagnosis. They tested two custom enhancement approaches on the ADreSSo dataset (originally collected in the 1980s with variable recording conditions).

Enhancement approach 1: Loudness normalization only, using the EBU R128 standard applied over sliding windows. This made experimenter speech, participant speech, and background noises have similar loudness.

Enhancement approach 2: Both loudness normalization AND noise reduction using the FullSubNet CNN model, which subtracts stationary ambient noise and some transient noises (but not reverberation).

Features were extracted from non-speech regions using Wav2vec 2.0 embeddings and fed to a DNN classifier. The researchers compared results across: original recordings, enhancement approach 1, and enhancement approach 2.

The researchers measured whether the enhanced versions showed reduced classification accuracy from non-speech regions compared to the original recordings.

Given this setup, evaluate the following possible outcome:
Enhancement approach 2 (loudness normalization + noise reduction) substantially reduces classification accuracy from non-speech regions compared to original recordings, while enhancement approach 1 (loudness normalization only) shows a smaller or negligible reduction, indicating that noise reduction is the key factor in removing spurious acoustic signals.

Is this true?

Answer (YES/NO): NO